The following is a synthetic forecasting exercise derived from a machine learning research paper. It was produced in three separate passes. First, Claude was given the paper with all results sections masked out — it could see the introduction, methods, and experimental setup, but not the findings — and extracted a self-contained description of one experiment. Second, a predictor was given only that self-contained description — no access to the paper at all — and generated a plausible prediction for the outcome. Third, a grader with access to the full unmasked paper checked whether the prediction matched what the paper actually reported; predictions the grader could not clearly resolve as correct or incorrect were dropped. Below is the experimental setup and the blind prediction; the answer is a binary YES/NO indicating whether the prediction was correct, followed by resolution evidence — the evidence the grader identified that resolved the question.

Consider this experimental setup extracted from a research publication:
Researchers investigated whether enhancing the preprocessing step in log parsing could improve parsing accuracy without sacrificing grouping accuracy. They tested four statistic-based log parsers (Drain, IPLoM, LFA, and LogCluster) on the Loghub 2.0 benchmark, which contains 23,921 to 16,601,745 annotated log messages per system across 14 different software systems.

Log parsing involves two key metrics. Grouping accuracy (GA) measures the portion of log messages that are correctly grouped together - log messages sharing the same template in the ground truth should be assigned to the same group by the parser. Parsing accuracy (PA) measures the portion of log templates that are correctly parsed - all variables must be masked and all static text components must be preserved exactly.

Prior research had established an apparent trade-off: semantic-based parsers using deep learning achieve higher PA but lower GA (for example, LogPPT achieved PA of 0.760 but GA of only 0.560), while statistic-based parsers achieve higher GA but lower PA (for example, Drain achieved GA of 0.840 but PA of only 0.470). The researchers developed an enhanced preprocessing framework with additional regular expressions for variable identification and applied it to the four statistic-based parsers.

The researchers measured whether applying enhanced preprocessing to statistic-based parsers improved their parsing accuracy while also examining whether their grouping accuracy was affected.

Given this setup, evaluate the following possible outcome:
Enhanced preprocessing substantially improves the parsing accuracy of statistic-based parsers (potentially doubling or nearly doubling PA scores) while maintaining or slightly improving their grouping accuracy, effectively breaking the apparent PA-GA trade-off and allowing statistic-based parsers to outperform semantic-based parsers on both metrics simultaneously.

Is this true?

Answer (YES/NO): NO